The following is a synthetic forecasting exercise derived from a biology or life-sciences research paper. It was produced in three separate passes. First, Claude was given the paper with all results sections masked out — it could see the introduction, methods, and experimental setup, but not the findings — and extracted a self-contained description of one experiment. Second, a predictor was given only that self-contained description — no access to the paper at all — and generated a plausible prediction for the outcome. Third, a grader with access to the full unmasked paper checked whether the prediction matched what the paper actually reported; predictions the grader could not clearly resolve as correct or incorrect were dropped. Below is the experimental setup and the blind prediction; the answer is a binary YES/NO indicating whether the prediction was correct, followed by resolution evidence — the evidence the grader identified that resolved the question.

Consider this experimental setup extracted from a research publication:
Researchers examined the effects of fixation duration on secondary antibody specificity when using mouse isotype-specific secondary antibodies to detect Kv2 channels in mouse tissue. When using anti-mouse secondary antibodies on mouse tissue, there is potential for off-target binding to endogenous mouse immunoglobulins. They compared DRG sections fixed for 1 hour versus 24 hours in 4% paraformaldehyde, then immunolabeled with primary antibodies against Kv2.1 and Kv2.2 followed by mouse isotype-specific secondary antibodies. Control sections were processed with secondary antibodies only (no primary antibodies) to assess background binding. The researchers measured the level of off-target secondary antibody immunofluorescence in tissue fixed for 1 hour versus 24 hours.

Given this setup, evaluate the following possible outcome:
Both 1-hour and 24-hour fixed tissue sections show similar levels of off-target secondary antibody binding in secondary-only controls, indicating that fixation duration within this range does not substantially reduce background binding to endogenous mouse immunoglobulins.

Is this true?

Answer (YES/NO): NO